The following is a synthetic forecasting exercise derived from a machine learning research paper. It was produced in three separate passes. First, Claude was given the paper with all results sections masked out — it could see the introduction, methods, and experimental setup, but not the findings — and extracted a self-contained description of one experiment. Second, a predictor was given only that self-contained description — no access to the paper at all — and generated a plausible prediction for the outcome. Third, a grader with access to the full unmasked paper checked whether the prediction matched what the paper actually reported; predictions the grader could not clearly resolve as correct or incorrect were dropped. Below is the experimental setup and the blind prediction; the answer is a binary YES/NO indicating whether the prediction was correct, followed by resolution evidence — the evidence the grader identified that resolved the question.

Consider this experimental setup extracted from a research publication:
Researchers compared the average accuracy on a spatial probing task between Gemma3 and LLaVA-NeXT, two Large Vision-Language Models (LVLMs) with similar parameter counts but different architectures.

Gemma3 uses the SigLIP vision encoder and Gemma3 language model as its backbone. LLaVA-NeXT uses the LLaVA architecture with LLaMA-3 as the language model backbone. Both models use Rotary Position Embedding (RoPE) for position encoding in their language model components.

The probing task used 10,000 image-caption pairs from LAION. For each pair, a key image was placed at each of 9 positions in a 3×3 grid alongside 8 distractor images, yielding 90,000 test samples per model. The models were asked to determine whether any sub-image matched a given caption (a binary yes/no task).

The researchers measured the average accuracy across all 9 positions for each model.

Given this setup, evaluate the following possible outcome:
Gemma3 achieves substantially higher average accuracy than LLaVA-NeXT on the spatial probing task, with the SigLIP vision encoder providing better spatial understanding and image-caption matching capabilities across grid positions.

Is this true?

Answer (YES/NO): NO